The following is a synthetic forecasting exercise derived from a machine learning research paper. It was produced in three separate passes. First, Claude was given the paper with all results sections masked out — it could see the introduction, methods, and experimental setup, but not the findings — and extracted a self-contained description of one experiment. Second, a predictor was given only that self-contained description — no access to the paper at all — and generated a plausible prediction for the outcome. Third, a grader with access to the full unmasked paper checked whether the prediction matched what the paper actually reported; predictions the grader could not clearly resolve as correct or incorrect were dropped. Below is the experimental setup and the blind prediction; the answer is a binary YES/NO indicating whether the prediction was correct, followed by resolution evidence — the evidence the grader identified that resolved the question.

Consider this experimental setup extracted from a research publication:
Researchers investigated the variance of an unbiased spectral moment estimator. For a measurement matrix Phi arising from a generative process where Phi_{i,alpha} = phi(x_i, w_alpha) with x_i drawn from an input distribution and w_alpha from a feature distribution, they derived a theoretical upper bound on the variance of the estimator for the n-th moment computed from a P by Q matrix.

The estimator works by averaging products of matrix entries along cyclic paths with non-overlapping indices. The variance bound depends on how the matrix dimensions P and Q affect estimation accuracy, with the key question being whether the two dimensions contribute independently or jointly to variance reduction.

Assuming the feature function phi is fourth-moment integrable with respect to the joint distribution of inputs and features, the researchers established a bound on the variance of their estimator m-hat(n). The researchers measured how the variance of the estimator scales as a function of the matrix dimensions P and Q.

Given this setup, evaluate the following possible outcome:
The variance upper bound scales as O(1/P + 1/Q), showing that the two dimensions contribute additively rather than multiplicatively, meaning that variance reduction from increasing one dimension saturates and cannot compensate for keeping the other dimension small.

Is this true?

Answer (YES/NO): YES